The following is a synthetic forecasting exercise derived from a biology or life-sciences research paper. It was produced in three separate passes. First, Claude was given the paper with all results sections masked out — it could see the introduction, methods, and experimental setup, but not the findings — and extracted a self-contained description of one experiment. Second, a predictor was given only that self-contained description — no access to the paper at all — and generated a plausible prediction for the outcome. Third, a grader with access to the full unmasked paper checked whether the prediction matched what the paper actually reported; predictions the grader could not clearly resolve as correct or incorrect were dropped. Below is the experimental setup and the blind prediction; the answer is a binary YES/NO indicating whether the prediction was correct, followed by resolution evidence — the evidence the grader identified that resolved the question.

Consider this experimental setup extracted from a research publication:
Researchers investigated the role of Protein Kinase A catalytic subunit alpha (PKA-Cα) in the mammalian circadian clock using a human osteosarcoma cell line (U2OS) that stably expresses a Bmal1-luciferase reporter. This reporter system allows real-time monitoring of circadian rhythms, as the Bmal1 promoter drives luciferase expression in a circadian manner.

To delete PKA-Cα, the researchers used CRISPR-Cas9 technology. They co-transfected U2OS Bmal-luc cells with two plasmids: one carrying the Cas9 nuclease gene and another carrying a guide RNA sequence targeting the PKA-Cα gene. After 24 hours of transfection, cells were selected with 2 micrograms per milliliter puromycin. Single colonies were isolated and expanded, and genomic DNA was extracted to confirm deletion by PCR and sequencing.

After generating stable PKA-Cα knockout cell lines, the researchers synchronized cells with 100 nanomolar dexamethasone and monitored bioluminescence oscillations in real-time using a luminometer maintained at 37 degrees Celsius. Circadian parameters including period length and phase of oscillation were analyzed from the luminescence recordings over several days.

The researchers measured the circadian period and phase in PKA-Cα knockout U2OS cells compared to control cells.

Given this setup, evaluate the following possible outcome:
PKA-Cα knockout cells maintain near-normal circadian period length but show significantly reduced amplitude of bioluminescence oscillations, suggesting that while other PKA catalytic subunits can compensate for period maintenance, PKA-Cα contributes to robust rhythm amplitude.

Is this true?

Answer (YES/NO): NO